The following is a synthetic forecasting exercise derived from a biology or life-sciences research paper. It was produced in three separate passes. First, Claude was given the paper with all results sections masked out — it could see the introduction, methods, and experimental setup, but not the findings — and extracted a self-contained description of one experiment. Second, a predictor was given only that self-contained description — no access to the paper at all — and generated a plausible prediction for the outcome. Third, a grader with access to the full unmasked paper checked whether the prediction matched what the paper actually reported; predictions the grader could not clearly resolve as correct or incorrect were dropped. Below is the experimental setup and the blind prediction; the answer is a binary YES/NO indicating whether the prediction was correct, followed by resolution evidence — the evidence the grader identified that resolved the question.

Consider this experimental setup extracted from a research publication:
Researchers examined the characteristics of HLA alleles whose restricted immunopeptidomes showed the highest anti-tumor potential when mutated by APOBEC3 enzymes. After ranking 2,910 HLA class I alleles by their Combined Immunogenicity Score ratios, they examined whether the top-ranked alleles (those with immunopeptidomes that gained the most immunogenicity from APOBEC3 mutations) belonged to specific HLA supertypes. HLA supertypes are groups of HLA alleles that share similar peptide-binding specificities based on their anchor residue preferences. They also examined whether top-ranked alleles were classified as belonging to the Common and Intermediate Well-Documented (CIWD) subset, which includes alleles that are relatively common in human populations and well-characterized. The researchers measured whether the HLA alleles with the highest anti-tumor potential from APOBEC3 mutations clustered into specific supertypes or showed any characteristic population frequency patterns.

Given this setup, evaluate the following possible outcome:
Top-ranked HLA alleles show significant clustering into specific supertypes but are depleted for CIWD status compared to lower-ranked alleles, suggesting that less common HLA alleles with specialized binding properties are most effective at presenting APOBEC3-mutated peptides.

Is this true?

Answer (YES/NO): NO